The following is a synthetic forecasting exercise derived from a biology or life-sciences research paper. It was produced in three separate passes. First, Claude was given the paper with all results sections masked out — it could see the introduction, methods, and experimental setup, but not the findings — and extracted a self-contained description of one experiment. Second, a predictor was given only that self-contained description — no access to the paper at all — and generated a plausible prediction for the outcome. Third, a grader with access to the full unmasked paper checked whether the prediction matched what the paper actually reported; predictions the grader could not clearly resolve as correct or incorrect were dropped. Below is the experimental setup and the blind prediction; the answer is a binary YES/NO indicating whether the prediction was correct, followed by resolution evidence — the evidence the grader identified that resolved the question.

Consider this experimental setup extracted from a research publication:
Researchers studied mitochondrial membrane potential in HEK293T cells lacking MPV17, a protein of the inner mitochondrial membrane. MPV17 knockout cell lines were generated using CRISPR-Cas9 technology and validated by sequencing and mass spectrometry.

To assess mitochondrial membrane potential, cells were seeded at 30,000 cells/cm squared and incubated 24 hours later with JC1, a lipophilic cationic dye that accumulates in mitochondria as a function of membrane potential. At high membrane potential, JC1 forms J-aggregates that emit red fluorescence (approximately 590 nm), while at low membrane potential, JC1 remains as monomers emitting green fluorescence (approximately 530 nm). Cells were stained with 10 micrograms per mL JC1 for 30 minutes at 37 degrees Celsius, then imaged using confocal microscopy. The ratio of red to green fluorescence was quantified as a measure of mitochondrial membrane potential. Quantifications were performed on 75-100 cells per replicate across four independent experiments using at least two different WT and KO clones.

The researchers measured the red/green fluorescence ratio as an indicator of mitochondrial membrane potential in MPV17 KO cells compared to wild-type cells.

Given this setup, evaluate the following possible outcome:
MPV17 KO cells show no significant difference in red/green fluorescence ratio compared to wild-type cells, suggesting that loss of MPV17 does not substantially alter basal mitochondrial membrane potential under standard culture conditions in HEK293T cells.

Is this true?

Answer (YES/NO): NO